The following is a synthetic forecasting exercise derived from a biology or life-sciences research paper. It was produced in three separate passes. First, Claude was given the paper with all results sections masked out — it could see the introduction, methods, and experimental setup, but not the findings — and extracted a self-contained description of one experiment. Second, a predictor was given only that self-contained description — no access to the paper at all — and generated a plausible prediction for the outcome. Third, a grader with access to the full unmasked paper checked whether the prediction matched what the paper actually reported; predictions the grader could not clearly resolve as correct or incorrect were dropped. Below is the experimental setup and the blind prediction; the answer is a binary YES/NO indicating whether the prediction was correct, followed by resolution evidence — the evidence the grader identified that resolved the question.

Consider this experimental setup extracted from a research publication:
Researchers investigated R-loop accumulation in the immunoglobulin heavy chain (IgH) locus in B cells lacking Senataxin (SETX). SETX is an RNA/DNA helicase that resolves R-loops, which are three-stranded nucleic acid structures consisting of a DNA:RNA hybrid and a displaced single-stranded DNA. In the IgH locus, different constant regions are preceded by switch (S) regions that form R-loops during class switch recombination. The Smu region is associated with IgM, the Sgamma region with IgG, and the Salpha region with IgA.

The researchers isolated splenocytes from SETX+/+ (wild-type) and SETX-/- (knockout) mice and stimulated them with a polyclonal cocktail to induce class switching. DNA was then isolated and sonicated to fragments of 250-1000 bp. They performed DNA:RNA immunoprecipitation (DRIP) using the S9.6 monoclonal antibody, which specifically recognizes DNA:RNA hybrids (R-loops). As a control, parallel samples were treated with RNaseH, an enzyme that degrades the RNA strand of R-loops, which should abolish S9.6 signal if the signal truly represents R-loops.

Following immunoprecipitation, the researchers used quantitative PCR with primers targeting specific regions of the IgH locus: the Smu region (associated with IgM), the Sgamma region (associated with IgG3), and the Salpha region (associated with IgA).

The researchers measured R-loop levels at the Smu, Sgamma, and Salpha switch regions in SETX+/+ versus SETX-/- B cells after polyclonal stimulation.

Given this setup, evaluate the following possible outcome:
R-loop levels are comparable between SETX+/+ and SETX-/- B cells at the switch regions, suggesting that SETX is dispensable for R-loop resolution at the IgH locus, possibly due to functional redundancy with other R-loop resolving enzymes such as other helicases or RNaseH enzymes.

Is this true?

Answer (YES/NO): NO